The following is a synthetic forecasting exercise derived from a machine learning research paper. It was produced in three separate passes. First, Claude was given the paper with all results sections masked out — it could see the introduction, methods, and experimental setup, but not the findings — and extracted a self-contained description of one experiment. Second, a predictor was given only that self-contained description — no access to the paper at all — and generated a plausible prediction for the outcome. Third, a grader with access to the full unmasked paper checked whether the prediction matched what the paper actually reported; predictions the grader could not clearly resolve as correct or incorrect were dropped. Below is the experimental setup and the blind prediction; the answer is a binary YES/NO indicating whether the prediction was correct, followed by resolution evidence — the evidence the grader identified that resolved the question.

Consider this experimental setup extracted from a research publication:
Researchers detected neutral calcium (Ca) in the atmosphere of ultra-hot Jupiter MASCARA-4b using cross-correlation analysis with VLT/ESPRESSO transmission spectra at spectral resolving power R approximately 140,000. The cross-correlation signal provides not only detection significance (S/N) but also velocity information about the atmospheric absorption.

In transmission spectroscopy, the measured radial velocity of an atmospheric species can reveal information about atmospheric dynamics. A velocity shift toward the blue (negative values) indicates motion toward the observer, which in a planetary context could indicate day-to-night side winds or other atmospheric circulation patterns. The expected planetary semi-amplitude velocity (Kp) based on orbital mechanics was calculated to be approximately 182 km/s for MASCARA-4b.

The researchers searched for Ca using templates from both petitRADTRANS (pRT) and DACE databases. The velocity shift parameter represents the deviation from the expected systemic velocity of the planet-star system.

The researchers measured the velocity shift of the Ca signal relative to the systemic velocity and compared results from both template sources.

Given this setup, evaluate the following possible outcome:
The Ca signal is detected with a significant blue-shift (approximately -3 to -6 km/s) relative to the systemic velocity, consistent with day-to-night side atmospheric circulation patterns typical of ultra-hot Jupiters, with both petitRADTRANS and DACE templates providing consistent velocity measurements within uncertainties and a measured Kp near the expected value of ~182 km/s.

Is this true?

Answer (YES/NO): NO